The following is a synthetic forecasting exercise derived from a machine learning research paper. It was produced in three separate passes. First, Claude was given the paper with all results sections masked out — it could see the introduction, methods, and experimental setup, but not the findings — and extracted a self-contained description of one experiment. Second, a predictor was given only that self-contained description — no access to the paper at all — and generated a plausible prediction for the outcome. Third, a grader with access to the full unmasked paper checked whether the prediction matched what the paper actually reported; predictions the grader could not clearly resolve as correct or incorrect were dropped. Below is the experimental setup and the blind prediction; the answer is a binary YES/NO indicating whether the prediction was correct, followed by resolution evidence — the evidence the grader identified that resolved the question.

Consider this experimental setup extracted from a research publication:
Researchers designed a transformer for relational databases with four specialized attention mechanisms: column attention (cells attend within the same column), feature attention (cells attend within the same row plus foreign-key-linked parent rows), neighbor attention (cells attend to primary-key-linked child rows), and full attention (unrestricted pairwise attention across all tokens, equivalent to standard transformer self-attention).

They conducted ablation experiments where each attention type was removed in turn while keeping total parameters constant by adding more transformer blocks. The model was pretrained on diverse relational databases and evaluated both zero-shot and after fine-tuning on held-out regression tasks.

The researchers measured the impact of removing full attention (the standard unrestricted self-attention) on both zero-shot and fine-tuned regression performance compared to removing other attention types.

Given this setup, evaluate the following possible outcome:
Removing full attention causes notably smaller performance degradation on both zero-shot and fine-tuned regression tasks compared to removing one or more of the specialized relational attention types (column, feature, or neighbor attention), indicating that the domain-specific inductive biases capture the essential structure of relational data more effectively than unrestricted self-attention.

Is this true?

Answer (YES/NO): YES